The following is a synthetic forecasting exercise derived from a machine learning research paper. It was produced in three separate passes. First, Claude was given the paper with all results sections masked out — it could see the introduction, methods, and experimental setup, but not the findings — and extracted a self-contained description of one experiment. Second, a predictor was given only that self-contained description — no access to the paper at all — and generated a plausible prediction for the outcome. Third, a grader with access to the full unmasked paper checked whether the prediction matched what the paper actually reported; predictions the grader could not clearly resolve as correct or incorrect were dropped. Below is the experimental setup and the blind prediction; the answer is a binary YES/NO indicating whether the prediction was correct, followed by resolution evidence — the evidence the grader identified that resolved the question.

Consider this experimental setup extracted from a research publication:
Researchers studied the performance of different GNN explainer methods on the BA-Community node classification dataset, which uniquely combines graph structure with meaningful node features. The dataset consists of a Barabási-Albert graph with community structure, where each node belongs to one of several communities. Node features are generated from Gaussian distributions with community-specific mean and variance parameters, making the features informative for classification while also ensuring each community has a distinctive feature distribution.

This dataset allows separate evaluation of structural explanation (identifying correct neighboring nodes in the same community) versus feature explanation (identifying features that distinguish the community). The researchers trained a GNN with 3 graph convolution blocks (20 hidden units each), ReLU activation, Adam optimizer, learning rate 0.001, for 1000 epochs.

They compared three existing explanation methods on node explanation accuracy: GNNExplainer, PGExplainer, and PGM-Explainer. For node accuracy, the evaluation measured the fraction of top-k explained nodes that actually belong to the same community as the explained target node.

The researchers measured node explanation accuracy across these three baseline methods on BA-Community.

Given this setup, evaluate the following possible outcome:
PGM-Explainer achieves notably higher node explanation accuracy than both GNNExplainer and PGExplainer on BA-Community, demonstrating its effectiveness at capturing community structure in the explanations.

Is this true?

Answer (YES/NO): YES